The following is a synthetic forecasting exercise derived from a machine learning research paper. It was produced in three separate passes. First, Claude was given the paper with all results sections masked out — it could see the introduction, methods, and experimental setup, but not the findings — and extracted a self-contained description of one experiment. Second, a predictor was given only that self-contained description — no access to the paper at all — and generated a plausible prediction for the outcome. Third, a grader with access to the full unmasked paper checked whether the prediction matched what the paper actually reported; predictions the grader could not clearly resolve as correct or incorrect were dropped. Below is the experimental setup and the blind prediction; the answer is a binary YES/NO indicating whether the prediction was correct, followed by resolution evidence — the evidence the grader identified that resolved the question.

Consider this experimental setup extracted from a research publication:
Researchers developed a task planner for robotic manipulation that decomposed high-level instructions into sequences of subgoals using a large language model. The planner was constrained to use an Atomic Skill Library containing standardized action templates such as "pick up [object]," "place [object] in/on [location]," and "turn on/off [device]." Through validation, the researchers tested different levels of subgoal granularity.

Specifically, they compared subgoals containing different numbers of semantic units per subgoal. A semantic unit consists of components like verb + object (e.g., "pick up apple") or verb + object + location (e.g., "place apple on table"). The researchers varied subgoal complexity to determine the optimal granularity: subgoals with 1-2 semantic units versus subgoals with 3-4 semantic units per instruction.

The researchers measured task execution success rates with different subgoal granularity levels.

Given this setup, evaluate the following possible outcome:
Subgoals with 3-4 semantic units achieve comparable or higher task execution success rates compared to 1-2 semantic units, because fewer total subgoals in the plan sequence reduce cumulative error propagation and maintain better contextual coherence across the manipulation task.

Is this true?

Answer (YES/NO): NO